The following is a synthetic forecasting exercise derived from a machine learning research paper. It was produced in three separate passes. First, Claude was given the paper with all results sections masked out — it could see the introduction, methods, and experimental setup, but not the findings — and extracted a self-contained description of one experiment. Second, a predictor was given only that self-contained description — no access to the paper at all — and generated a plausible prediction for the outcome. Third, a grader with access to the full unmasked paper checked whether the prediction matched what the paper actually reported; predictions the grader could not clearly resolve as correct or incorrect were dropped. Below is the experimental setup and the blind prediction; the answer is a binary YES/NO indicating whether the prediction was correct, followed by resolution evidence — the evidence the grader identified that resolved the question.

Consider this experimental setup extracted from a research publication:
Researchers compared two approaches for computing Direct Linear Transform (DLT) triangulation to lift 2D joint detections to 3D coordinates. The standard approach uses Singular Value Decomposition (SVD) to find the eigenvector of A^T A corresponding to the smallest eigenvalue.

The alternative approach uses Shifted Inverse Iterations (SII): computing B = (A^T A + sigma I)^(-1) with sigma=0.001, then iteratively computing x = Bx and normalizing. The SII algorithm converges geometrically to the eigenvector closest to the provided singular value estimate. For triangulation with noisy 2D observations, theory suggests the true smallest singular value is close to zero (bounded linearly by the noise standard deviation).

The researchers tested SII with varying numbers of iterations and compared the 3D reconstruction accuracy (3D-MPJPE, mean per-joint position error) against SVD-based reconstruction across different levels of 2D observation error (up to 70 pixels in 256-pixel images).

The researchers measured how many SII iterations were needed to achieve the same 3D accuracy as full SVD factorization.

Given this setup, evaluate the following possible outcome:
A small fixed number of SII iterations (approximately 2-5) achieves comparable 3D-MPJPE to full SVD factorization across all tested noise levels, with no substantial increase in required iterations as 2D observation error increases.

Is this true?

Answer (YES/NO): YES